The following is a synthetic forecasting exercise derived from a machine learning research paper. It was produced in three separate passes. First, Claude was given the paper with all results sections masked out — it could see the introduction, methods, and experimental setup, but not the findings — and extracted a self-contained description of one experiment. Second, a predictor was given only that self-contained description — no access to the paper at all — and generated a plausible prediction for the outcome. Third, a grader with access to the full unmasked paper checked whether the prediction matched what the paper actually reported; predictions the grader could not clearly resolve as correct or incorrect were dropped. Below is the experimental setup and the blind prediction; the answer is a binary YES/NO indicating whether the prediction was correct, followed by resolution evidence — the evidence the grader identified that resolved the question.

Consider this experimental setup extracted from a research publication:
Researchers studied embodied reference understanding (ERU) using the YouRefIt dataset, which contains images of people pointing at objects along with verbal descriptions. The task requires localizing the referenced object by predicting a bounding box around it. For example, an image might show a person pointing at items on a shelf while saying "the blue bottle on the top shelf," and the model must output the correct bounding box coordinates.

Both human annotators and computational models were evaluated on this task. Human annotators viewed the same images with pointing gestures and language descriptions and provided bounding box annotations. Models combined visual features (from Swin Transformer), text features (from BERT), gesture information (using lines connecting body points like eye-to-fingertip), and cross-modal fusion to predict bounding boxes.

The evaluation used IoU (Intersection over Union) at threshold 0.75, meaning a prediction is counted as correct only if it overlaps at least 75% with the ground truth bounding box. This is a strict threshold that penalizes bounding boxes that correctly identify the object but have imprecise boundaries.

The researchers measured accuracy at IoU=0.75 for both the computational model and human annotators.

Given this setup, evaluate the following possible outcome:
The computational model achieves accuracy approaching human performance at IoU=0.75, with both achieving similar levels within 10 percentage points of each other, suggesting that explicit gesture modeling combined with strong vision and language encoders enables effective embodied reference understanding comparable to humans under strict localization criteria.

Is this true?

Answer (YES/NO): NO